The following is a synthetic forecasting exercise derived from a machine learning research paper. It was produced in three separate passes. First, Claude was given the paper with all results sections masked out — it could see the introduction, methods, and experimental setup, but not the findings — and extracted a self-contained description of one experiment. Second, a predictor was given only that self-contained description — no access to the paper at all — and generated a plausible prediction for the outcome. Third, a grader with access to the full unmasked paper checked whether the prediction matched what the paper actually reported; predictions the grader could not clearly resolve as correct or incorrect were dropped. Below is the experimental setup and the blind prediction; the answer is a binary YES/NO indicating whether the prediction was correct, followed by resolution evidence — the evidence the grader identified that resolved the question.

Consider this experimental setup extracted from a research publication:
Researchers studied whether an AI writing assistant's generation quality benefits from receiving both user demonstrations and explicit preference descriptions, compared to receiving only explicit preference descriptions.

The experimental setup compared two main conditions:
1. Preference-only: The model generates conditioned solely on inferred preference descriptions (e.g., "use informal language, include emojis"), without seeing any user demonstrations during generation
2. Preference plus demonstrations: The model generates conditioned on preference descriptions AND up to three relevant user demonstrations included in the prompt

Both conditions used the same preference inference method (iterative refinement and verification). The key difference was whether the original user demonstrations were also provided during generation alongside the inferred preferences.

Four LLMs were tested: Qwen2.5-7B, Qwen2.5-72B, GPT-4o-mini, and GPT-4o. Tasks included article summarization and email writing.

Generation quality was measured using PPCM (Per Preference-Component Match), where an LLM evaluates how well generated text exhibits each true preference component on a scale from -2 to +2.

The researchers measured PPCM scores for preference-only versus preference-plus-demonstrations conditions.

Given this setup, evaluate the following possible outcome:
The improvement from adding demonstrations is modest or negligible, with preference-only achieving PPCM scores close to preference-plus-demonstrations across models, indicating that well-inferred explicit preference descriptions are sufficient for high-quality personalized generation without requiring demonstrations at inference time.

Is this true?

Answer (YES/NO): NO